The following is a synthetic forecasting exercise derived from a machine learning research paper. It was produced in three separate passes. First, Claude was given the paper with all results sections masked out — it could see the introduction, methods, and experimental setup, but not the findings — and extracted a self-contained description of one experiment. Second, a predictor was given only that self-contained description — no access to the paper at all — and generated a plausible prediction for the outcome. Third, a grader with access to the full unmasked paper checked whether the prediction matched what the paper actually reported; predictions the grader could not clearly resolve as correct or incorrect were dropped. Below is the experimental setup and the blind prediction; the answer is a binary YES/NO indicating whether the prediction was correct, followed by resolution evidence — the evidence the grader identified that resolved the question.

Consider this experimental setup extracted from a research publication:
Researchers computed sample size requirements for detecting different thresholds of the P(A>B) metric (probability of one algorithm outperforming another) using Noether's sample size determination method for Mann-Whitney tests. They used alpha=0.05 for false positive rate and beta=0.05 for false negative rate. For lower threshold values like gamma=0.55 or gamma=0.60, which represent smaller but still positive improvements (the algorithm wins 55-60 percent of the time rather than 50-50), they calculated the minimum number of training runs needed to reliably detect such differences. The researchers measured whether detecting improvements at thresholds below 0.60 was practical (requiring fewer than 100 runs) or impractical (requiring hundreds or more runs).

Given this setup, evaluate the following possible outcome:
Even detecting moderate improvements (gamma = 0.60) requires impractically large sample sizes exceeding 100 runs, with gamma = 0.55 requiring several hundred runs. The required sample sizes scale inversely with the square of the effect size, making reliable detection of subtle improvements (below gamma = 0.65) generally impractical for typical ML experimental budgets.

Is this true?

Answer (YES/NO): NO